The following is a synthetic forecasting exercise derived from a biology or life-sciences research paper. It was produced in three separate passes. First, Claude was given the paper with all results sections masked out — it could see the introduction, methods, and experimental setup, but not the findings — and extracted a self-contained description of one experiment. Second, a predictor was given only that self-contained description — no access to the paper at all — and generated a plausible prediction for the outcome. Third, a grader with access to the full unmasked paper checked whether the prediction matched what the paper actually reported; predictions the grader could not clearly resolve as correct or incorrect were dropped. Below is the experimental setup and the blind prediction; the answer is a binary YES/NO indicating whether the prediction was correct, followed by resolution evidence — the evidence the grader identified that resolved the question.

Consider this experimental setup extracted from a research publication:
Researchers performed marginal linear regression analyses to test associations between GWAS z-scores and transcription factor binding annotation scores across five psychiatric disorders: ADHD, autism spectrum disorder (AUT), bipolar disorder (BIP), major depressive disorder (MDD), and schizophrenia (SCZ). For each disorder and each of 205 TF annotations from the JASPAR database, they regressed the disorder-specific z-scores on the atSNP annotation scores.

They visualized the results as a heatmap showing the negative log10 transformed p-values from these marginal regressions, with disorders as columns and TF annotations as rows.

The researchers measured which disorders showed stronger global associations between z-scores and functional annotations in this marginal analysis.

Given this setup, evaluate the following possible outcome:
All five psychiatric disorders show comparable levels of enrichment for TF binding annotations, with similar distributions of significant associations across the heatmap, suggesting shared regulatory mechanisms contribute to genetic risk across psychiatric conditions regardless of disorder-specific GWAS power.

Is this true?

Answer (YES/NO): NO